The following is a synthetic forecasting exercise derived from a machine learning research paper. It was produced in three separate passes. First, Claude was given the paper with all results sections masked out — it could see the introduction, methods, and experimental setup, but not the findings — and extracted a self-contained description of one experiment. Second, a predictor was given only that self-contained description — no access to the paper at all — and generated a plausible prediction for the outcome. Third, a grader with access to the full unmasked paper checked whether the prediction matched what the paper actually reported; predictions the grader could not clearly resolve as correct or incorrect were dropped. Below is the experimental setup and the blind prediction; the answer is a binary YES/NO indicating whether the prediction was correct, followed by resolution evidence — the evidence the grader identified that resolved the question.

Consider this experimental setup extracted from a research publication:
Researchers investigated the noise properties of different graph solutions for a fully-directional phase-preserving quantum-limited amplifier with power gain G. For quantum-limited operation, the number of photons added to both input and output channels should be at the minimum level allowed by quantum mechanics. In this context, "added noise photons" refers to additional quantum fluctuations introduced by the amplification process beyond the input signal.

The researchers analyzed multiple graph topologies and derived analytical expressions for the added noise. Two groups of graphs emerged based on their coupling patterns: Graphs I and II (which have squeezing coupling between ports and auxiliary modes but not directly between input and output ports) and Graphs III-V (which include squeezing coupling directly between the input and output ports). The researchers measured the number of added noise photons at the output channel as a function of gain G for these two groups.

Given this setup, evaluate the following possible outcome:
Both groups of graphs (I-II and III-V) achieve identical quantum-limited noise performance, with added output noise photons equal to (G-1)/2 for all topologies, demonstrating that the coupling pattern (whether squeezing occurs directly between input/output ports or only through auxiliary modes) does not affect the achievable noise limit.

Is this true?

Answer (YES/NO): NO